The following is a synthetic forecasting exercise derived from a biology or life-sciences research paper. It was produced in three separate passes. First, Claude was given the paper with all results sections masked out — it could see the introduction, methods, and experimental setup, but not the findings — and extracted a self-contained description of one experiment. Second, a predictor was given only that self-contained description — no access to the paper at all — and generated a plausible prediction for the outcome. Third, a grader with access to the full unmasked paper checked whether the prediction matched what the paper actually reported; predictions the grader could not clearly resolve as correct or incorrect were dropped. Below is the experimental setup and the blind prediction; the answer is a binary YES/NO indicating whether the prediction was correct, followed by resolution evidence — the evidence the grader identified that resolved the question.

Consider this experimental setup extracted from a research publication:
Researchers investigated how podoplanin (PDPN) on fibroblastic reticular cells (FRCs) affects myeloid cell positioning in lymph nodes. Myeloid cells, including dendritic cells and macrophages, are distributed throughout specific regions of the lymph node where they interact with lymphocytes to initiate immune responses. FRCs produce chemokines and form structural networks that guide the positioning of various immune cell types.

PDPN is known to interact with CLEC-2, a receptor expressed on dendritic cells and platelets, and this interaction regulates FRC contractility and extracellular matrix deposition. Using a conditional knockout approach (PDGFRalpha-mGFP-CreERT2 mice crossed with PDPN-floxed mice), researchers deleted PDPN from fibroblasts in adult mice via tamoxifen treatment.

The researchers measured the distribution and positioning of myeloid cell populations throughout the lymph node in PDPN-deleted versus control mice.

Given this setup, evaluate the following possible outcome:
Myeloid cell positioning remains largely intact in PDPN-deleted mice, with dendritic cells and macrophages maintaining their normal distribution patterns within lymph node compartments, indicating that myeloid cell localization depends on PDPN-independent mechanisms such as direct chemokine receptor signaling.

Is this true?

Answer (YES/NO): NO